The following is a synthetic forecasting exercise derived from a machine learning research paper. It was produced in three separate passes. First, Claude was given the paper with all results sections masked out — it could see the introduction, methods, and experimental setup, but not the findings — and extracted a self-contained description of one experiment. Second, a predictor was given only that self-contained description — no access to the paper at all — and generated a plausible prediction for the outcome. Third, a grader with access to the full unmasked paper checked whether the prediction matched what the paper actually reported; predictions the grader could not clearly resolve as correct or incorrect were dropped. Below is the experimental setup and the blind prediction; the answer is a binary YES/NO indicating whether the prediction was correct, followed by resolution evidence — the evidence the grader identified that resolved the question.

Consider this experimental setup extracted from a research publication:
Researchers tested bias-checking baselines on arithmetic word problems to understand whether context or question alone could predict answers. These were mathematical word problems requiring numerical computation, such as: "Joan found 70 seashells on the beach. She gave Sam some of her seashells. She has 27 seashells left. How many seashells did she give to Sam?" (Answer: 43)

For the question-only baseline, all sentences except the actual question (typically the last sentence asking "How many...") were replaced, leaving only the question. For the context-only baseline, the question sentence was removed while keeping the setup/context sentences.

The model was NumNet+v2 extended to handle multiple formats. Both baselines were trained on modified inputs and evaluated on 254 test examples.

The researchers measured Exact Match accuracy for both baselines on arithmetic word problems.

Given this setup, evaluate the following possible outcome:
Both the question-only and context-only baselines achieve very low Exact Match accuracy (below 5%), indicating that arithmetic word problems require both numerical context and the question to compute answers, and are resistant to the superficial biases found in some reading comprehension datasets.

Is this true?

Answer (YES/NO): NO